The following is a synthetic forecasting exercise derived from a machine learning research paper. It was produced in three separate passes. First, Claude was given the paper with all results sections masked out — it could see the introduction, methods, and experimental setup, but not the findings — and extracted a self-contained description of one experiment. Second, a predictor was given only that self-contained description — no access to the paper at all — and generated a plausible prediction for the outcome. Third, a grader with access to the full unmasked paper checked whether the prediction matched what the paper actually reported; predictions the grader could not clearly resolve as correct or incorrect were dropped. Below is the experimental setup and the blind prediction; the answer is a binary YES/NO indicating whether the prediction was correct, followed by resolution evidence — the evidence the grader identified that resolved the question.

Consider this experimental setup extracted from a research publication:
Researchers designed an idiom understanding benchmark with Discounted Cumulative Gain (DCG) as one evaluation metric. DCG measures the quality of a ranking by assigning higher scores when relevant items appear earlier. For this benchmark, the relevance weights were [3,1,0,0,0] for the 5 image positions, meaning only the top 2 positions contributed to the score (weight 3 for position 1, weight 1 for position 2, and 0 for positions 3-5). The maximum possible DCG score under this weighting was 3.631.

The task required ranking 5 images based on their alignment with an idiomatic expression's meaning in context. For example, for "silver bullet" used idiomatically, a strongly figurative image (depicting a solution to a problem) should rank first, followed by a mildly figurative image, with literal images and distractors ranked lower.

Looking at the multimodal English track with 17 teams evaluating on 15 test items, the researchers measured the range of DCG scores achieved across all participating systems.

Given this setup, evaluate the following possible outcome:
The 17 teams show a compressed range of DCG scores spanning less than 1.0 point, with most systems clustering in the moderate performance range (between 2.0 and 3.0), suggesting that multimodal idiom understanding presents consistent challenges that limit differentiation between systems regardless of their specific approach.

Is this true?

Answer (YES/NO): NO